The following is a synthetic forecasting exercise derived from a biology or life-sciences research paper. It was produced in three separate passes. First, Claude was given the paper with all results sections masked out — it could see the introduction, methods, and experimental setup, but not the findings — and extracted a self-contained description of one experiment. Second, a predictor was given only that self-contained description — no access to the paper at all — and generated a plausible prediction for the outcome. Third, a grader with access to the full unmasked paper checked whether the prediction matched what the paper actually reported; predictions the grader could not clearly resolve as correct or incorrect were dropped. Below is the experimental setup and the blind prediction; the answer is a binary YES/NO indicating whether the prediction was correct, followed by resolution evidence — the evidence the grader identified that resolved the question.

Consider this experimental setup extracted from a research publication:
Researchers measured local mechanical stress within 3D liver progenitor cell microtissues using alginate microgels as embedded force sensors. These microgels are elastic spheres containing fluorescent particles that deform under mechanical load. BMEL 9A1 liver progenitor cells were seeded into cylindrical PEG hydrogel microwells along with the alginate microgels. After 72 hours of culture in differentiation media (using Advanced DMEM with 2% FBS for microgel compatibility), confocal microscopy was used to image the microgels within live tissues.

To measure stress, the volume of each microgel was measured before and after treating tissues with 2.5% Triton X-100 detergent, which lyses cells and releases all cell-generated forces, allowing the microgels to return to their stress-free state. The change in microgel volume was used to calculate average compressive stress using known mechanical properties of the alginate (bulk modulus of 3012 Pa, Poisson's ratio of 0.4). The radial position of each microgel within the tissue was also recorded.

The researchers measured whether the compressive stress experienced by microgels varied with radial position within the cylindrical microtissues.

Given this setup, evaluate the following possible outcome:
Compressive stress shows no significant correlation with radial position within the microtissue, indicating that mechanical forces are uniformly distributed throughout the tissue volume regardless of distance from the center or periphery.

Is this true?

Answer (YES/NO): YES